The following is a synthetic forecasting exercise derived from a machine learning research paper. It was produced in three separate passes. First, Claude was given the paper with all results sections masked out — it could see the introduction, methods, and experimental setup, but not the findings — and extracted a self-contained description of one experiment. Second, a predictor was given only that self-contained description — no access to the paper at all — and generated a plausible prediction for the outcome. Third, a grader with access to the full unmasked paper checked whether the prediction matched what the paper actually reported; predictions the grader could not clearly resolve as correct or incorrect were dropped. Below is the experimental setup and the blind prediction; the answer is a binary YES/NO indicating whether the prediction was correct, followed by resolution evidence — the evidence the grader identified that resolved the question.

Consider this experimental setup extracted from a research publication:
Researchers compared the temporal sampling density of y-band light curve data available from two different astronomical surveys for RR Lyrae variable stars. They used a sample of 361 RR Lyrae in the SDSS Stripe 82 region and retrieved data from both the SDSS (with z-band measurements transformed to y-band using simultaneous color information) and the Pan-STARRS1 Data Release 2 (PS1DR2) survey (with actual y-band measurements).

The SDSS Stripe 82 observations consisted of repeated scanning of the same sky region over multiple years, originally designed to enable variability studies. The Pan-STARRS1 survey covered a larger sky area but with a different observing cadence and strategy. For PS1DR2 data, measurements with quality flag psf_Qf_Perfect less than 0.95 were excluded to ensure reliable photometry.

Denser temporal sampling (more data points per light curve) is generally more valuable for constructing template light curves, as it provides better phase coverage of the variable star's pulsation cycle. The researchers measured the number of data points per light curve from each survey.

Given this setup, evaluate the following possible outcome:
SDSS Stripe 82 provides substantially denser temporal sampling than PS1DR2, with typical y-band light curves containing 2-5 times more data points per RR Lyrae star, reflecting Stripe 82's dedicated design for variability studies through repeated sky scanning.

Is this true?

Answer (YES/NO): YES